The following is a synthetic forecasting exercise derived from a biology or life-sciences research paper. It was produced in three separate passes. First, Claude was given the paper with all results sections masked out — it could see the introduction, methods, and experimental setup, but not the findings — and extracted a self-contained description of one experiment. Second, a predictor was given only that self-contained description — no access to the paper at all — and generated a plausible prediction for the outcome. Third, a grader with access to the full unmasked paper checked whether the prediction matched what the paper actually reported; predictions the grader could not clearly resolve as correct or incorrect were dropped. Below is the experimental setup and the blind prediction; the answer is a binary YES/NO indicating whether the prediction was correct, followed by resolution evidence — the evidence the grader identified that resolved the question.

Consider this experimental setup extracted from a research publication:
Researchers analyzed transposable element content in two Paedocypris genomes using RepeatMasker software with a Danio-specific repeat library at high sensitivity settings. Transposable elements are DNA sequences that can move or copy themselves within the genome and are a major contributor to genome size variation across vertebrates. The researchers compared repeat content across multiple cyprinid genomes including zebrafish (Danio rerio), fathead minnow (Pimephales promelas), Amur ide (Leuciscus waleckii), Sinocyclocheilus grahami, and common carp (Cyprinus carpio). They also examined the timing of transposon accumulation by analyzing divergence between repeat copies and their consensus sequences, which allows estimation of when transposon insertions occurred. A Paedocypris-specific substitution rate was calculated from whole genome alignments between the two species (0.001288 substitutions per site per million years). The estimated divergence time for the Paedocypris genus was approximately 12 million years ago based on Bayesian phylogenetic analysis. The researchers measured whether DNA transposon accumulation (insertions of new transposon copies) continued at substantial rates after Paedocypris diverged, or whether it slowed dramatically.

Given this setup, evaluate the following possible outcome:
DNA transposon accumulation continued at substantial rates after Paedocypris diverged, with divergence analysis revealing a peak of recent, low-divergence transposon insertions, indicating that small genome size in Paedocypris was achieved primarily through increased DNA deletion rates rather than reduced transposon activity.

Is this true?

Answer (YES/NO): NO